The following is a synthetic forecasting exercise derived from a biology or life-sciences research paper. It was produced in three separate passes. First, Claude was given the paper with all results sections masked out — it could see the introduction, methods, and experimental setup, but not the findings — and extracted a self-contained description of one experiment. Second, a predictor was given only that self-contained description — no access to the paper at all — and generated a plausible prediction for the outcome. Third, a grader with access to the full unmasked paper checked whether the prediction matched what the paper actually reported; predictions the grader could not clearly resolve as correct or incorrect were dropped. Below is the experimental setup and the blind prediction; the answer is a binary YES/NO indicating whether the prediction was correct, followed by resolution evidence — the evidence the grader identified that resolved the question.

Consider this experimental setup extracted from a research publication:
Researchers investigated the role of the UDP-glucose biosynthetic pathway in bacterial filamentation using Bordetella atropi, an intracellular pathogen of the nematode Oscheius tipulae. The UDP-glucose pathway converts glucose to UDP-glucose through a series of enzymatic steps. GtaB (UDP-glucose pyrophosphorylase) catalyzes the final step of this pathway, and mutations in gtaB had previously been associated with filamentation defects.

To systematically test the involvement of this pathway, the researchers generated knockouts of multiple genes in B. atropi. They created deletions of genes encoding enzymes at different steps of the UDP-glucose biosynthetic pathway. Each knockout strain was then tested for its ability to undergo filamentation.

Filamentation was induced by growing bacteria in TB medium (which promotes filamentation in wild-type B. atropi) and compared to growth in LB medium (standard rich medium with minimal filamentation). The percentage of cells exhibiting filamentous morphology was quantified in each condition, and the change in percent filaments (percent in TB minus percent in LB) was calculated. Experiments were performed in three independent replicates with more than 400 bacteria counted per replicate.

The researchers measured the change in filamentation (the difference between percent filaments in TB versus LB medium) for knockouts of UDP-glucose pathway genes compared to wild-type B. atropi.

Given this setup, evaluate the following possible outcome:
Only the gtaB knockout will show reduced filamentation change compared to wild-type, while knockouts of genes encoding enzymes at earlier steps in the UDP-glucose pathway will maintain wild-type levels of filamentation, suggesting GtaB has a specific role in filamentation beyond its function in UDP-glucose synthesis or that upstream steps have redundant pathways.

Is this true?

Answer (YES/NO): NO